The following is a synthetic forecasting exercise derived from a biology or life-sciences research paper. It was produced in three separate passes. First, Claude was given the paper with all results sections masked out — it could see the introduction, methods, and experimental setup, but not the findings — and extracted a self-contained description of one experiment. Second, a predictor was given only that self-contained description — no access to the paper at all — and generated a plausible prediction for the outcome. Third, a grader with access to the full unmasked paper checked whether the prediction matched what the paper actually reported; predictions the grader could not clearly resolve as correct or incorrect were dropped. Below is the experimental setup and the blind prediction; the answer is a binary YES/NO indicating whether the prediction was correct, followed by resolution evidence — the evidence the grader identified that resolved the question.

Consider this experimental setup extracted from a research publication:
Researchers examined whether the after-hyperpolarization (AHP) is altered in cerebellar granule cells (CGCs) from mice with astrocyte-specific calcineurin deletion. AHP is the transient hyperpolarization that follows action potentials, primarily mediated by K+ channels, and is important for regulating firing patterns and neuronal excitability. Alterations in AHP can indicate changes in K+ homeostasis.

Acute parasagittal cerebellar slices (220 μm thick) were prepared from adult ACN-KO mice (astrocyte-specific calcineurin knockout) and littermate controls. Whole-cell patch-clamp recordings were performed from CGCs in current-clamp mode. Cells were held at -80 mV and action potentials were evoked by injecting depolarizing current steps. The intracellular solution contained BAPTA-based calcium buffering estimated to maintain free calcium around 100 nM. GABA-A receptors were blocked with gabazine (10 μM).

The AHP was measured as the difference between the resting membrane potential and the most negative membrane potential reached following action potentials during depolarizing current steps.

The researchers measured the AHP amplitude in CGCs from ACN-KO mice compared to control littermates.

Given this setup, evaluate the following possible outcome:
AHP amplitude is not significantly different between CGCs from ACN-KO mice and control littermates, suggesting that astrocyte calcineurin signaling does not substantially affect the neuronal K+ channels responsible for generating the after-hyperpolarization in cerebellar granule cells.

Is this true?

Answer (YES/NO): NO